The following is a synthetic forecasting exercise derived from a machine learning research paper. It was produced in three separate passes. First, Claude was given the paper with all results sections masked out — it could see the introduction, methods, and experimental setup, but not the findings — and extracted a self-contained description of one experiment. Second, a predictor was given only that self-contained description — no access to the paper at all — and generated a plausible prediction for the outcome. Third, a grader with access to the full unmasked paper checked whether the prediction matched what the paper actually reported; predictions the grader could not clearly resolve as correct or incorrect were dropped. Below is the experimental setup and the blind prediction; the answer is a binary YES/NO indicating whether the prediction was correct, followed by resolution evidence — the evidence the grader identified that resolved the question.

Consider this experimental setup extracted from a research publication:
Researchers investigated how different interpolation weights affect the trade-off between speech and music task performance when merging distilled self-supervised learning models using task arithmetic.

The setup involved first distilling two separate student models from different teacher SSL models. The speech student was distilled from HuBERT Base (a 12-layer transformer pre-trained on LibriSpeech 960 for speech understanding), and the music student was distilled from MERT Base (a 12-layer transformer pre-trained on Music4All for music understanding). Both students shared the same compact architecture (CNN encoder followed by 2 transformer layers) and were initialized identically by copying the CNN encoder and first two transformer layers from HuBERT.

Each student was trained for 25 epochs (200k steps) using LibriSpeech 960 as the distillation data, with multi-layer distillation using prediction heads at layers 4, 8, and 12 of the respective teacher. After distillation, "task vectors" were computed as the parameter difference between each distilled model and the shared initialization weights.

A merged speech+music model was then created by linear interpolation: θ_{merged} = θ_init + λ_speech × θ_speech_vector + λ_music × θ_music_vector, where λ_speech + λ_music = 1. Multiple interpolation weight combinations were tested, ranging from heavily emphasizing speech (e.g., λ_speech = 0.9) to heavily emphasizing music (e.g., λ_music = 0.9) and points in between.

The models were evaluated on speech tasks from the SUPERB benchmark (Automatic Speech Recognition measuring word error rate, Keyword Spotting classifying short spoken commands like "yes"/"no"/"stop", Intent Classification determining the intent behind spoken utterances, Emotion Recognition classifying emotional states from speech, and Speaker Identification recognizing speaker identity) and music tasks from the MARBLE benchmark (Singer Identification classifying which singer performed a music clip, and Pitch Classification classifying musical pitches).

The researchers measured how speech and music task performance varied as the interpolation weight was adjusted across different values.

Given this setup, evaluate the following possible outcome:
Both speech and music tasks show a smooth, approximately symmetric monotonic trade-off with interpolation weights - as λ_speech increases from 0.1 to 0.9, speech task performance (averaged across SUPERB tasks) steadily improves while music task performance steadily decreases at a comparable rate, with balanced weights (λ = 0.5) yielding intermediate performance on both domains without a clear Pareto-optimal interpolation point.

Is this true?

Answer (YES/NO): NO